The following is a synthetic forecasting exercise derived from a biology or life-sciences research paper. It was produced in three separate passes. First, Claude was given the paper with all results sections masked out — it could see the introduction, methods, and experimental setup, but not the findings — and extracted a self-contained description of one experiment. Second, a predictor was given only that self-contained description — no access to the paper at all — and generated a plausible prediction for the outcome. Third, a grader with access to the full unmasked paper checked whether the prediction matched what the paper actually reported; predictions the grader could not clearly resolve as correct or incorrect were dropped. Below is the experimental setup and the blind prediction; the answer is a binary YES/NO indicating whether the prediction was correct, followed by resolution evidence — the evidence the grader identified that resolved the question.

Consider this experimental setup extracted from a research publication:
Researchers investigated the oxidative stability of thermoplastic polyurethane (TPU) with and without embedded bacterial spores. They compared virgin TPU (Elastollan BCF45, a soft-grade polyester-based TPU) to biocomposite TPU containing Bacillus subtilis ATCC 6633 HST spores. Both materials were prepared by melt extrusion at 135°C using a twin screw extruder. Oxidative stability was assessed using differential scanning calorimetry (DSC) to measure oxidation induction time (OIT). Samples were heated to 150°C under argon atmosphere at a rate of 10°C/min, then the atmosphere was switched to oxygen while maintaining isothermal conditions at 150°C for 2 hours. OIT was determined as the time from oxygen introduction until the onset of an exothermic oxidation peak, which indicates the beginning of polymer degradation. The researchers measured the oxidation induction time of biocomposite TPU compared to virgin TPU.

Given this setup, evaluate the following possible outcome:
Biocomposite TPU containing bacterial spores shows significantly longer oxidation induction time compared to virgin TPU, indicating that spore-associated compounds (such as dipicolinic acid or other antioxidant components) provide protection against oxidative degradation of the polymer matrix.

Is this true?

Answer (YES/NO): YES